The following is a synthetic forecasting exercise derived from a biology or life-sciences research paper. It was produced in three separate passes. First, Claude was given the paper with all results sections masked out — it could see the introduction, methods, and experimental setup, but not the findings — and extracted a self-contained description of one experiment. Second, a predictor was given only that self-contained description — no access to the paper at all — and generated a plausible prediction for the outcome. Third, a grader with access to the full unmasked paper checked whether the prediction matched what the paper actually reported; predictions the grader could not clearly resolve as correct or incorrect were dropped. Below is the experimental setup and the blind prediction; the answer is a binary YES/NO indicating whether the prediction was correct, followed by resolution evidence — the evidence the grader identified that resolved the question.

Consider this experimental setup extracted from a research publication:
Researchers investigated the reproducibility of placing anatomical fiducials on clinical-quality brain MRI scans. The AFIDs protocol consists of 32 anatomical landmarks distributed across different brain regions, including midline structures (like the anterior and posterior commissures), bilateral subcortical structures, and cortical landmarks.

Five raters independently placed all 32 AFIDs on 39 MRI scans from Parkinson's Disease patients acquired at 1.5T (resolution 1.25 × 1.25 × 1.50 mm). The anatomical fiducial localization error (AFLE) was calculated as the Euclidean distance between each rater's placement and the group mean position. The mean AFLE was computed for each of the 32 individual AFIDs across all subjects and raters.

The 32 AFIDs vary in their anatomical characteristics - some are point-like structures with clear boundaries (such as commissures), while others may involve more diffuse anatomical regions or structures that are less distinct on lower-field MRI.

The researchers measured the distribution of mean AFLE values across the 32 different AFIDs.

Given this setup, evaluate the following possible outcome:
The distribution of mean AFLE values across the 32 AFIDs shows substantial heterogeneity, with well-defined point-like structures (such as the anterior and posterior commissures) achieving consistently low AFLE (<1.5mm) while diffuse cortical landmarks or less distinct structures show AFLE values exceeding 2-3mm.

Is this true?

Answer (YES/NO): NO